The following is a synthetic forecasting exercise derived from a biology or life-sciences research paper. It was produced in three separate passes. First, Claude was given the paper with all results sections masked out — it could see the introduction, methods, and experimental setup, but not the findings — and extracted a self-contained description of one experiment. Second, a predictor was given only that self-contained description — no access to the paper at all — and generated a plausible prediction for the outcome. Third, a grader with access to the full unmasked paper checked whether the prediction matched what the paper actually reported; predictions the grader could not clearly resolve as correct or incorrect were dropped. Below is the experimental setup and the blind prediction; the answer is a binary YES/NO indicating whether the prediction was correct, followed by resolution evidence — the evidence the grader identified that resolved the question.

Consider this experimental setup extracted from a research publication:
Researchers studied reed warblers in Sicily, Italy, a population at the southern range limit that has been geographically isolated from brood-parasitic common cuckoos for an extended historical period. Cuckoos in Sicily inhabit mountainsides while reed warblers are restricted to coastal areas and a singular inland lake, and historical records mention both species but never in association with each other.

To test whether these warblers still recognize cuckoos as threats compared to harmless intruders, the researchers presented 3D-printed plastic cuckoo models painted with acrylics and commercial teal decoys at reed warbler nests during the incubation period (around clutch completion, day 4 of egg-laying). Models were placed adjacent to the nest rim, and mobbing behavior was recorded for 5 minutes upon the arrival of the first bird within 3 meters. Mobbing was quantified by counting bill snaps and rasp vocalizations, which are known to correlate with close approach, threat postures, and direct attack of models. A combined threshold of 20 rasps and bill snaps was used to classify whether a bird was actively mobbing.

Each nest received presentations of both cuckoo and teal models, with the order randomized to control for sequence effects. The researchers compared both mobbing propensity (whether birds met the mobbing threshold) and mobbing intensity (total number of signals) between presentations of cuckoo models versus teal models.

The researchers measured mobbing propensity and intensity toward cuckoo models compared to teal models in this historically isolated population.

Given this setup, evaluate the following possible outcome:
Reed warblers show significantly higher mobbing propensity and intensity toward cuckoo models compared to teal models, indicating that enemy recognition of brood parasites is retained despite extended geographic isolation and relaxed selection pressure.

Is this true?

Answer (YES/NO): NO